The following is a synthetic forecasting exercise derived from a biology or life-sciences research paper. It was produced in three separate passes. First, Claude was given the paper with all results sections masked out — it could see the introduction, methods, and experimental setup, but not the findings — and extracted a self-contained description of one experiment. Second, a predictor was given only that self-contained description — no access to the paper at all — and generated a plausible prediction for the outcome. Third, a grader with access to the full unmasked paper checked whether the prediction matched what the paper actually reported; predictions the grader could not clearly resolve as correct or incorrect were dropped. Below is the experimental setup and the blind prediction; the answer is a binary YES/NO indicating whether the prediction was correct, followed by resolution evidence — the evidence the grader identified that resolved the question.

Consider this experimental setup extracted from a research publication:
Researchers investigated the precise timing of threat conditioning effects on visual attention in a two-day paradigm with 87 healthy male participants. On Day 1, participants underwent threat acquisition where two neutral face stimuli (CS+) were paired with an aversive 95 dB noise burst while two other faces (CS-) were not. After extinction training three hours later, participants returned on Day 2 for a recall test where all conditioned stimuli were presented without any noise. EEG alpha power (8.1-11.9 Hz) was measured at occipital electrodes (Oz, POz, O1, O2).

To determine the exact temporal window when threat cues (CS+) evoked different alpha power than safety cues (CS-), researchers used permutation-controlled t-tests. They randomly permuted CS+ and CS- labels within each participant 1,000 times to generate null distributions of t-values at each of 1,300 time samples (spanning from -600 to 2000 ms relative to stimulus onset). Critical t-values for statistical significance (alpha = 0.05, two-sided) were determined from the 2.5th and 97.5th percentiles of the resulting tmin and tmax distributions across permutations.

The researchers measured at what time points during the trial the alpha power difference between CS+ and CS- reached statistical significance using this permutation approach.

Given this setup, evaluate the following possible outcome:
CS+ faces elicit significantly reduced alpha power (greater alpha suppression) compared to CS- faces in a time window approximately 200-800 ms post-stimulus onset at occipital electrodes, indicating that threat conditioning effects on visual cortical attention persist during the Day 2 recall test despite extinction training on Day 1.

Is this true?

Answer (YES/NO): NO